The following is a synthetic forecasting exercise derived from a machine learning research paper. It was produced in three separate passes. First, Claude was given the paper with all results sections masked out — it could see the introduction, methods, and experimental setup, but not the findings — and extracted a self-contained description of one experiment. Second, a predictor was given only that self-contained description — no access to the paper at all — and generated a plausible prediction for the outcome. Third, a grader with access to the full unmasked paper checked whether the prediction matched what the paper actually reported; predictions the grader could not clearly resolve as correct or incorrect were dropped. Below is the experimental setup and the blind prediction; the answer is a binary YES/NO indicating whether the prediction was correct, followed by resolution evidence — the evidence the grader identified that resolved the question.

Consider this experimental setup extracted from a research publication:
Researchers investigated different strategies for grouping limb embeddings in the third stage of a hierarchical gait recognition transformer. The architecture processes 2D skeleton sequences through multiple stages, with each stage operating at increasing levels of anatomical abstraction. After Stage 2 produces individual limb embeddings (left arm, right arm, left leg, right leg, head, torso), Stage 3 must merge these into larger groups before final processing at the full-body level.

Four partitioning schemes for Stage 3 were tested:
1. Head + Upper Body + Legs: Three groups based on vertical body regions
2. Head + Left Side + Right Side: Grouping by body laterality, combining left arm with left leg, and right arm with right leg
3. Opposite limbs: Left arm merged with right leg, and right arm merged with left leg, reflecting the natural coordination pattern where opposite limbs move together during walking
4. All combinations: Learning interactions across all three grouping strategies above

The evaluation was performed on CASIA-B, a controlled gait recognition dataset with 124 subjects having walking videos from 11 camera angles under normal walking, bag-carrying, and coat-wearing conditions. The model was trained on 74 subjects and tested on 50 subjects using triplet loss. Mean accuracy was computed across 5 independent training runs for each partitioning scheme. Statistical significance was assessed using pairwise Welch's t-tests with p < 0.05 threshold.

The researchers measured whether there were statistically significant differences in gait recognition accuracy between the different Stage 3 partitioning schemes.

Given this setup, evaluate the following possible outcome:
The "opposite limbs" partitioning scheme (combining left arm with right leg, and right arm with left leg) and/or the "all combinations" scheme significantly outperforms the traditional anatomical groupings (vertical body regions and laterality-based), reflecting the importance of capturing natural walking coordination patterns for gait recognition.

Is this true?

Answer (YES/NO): NO